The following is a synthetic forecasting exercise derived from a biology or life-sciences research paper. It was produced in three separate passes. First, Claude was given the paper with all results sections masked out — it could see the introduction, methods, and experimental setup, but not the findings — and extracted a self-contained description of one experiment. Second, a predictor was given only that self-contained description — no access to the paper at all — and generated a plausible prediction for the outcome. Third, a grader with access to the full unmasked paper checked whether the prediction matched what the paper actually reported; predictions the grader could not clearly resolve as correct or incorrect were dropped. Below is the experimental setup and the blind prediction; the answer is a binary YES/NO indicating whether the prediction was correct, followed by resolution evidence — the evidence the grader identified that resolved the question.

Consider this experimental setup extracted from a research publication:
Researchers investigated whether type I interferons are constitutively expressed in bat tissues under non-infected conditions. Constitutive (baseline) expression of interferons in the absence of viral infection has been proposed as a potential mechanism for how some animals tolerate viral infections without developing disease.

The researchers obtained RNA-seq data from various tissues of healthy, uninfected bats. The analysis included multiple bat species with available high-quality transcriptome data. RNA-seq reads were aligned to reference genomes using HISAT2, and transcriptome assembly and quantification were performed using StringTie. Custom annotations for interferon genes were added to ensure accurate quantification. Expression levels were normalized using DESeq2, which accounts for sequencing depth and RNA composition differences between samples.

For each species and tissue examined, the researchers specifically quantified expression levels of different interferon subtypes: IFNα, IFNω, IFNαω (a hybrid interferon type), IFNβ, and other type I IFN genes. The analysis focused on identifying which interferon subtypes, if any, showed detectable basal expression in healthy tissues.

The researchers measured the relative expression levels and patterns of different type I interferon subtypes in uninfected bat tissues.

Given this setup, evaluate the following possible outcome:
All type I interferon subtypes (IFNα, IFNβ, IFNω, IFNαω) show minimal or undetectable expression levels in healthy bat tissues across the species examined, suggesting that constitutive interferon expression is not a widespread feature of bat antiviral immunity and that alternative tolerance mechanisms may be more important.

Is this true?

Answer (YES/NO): NO